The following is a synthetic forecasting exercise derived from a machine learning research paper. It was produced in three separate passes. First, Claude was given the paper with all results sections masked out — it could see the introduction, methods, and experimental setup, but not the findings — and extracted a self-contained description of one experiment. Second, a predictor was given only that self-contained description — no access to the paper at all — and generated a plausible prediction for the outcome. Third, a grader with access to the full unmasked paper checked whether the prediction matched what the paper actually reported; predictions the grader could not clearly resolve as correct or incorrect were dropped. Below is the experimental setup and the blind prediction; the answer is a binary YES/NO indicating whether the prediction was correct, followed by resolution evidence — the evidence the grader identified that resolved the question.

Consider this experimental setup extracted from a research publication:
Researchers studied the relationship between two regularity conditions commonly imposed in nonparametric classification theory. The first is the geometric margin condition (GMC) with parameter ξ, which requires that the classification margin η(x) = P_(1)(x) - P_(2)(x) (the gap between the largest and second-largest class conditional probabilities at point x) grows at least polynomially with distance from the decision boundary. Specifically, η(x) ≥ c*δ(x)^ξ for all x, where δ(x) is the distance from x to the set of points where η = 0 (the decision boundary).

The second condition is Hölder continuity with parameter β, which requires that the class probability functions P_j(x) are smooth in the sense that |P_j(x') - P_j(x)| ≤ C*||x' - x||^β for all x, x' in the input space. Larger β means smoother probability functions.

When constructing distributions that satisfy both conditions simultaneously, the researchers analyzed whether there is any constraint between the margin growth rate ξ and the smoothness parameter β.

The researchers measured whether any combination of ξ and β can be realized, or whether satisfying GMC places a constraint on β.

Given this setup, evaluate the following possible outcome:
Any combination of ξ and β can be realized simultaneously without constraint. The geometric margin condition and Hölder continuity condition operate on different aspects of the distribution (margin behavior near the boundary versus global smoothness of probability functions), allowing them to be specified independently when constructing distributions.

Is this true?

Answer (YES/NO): NO